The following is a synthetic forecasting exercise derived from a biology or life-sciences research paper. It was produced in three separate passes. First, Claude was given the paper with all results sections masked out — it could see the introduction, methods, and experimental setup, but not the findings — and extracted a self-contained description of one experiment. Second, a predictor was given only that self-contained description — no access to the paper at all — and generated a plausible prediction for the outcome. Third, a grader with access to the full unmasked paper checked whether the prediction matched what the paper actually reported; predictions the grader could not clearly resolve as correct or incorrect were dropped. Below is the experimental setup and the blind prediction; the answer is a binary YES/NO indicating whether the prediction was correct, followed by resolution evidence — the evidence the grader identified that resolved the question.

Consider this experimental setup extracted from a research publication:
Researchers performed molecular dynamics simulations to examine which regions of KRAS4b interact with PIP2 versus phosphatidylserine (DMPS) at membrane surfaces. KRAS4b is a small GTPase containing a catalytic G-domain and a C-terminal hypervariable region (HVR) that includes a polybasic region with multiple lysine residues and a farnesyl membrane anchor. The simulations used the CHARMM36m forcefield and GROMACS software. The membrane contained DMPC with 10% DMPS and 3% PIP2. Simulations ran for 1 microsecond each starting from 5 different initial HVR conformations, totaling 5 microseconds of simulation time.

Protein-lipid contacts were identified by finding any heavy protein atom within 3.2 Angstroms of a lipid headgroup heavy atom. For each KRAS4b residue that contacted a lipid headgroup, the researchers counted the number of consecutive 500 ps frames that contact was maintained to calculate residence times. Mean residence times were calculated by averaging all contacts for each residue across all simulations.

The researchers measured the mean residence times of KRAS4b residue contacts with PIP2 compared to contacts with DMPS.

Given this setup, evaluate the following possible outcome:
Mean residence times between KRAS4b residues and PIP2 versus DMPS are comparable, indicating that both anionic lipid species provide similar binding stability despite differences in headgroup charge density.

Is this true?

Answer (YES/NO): NO